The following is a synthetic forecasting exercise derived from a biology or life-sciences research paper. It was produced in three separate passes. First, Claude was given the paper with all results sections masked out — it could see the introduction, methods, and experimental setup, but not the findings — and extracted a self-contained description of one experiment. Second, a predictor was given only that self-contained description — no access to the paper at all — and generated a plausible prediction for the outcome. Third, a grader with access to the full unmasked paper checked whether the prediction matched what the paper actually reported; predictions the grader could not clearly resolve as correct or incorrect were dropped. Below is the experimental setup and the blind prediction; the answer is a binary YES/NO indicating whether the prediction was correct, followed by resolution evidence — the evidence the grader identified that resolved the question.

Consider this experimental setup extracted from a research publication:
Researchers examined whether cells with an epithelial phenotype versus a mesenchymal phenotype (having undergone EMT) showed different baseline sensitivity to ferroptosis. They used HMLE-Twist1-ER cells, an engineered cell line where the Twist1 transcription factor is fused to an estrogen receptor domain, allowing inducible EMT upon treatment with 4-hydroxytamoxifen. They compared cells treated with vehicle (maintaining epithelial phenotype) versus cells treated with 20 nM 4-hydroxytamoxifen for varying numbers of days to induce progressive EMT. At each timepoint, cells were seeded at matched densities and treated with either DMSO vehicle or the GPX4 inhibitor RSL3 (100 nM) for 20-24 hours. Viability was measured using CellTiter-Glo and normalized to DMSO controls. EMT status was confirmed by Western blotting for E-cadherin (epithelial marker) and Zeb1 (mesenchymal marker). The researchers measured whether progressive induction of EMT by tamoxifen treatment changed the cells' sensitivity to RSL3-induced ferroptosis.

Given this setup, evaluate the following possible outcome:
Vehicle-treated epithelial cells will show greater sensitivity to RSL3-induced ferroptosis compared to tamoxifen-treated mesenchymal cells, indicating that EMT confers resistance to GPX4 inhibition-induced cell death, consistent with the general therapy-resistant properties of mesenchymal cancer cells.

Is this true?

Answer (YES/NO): NO